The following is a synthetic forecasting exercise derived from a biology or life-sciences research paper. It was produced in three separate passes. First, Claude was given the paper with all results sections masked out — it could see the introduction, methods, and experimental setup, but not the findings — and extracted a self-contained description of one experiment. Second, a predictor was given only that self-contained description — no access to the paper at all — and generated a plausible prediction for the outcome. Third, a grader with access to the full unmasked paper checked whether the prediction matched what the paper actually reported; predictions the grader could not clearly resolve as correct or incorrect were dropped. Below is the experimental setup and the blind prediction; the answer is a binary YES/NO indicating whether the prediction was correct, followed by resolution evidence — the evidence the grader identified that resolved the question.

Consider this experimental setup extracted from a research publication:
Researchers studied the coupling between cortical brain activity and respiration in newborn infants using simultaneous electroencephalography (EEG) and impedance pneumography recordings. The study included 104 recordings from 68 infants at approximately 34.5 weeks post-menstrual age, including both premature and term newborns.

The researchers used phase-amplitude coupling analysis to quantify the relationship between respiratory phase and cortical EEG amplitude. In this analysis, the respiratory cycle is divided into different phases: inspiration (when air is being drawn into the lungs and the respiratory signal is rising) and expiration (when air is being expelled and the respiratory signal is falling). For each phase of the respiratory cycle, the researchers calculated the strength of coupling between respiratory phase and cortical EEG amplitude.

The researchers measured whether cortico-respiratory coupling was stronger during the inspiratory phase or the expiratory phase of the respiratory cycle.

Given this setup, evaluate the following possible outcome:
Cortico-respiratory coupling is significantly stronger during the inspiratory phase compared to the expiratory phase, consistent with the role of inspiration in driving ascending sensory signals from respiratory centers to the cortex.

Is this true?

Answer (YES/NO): NO